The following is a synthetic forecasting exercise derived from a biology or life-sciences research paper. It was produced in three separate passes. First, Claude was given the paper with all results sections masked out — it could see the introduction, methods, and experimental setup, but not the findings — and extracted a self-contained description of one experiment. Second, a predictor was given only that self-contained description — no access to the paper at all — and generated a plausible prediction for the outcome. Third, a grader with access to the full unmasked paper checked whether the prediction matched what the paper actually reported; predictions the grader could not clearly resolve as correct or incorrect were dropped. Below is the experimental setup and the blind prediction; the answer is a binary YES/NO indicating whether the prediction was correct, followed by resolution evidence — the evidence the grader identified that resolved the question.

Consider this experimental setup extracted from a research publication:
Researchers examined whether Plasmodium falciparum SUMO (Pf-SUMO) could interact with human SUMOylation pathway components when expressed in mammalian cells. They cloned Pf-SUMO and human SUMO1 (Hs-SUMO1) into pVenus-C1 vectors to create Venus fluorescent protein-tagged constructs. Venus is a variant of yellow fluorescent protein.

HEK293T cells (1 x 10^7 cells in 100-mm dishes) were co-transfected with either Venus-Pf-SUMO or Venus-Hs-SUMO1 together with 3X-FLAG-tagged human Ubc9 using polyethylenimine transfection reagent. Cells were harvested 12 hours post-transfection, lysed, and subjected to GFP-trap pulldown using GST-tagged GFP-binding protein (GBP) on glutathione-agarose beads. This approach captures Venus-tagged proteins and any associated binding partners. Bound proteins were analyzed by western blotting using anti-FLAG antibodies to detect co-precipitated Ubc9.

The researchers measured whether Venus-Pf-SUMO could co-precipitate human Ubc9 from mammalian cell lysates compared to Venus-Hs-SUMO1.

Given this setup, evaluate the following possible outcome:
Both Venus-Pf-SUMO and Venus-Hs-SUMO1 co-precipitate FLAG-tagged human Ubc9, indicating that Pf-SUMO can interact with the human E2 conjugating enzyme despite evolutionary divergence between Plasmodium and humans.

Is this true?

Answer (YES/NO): YES